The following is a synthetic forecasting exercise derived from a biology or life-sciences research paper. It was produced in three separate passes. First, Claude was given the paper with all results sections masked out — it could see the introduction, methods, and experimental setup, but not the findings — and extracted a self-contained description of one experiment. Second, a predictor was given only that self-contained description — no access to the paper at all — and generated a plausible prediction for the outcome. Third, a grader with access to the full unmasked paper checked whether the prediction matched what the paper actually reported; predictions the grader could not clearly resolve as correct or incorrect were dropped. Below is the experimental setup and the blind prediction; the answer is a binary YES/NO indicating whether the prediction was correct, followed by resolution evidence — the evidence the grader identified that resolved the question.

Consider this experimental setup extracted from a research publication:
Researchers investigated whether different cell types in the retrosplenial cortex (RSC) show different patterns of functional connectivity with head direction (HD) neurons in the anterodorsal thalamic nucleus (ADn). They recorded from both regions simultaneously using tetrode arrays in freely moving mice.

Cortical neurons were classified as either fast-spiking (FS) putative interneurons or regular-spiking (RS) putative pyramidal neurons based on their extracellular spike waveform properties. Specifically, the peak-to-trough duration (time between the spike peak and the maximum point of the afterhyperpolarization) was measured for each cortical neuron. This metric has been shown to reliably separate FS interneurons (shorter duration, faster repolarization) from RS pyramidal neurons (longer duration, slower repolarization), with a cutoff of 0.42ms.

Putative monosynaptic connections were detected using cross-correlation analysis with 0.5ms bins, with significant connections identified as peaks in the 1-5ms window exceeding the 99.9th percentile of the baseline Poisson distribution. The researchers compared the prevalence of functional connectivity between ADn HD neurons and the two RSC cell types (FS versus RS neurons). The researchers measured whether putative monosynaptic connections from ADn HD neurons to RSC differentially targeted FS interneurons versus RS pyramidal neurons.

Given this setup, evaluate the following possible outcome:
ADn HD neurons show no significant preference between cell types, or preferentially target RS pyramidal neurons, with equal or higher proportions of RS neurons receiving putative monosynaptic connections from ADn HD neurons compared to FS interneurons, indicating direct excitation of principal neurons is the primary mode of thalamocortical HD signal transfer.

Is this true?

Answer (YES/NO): YES